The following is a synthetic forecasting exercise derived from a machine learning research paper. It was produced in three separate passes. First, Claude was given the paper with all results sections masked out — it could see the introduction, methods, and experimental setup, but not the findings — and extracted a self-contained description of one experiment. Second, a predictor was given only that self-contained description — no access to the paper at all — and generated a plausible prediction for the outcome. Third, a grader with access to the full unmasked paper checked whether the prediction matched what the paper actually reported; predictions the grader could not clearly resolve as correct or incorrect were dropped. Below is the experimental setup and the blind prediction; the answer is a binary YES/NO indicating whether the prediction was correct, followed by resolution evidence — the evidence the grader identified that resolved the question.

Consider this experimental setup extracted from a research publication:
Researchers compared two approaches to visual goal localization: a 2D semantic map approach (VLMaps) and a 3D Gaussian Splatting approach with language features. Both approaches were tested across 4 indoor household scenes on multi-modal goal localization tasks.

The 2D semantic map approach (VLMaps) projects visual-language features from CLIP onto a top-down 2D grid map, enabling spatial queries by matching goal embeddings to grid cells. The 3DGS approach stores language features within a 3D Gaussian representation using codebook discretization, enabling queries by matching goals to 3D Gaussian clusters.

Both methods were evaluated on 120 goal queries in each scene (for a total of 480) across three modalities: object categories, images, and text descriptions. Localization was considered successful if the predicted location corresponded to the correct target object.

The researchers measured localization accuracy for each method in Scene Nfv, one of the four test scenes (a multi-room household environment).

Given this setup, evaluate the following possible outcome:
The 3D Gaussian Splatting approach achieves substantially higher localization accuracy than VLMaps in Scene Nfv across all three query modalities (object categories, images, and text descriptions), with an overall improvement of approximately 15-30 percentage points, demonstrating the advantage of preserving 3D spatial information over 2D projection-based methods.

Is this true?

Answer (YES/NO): NO